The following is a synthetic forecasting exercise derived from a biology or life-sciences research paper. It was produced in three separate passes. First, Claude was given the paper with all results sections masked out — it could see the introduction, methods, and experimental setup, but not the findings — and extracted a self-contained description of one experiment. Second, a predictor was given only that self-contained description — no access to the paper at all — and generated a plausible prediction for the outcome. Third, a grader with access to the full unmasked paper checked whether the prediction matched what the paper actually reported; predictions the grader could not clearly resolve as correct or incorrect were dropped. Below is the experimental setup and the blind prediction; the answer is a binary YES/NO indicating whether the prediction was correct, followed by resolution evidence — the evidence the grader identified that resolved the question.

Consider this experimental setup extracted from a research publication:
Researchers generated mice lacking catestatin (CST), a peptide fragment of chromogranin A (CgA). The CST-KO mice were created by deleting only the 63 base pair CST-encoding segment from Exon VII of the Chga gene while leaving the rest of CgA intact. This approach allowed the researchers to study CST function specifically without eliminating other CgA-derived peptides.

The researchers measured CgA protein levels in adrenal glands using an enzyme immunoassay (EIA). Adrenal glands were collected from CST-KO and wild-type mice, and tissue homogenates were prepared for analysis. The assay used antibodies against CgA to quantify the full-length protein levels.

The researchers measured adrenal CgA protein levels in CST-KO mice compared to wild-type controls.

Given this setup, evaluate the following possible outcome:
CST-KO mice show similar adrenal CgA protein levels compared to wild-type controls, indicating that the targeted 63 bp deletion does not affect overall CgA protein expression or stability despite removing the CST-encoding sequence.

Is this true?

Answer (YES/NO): YES